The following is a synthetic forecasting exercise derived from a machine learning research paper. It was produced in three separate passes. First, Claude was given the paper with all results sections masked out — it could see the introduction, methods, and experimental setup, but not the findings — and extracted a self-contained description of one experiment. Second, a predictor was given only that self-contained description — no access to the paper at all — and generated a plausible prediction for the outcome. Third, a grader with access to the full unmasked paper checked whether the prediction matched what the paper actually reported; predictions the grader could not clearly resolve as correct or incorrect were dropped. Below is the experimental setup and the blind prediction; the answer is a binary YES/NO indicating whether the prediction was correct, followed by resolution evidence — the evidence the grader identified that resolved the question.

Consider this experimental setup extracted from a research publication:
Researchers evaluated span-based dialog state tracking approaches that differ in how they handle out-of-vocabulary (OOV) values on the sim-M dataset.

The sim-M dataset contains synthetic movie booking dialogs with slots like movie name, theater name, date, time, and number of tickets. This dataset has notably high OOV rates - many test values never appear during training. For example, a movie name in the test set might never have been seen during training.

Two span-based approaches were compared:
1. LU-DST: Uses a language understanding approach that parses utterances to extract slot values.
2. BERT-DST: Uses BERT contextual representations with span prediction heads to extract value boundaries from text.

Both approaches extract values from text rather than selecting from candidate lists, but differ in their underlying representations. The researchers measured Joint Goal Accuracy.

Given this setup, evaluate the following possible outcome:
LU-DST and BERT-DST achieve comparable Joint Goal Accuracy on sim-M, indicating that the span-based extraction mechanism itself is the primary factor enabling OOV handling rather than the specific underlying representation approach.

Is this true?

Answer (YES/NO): NO